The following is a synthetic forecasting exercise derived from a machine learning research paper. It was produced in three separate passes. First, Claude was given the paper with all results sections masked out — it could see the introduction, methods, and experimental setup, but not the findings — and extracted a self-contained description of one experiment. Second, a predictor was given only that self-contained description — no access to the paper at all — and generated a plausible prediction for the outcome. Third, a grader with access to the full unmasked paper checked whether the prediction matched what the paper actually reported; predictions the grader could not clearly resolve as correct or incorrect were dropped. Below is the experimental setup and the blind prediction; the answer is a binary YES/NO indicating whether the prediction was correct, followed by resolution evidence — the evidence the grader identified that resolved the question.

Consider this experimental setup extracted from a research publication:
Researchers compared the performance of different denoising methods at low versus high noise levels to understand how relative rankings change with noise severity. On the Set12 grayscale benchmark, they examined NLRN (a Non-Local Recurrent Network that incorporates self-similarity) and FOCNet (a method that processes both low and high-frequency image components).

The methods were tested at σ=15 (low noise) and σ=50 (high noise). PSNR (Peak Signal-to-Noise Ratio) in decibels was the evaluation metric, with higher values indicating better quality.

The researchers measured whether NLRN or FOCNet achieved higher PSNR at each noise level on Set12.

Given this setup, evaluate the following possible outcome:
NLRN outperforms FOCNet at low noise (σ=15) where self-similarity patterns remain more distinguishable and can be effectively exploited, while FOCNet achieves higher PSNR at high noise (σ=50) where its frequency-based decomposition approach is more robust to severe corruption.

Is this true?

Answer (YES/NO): YES